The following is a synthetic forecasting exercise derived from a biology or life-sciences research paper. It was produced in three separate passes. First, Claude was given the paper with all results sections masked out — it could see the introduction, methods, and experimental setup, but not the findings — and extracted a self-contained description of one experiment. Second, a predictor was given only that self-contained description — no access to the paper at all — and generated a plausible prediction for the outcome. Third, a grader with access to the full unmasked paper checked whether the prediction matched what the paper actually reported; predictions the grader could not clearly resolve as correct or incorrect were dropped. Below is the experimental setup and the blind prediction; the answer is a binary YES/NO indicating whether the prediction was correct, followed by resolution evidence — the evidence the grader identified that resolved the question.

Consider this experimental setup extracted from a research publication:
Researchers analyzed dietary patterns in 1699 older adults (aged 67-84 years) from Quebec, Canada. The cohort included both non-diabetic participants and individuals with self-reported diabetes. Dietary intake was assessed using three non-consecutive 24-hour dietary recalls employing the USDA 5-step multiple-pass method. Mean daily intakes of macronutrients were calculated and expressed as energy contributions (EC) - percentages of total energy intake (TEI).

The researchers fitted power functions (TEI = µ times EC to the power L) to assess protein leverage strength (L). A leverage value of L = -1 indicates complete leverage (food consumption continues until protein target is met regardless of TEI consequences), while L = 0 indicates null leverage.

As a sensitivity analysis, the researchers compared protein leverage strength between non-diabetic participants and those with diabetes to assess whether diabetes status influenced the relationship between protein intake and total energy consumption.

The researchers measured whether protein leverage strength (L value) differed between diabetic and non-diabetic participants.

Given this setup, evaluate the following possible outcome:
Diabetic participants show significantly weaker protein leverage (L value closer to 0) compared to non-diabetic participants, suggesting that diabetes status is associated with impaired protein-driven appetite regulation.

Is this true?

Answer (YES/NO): NO